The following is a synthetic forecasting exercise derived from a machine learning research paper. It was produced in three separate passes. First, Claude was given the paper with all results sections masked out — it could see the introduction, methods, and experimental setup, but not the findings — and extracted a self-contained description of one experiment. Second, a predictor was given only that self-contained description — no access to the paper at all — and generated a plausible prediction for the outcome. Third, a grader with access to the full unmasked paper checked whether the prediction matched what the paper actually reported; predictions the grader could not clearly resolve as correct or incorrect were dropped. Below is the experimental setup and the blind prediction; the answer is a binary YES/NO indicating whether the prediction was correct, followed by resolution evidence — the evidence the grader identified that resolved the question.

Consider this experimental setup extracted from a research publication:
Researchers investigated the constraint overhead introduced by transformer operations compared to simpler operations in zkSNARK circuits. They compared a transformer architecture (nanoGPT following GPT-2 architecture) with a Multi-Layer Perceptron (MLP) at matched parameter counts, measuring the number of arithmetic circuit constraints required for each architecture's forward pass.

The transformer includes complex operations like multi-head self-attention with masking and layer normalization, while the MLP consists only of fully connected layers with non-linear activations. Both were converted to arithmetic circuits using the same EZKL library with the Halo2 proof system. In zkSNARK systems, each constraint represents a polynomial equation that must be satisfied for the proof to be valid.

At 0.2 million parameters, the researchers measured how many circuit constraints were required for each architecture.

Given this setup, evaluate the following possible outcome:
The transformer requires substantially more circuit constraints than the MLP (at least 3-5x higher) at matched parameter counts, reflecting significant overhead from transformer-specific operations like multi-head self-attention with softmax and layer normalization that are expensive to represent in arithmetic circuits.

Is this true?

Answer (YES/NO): YES